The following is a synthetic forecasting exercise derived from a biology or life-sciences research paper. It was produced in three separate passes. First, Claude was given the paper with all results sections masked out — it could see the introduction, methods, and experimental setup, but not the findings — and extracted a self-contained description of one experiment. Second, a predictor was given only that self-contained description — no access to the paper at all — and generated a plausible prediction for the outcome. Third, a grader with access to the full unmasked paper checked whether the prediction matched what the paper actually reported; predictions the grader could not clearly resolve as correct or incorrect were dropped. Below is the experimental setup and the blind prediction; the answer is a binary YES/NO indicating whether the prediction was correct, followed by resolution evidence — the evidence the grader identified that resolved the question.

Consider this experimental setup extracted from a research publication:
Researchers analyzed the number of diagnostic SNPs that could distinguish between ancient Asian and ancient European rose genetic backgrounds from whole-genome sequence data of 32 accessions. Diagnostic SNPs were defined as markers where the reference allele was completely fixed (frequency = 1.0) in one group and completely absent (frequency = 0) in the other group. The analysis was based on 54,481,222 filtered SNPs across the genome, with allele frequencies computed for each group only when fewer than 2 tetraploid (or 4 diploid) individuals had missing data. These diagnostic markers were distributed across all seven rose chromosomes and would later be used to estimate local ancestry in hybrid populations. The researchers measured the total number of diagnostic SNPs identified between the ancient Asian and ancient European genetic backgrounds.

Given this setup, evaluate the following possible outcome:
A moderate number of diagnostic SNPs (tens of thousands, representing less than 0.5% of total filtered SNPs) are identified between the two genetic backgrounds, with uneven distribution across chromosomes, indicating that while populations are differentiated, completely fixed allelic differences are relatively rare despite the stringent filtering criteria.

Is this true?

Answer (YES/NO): NO